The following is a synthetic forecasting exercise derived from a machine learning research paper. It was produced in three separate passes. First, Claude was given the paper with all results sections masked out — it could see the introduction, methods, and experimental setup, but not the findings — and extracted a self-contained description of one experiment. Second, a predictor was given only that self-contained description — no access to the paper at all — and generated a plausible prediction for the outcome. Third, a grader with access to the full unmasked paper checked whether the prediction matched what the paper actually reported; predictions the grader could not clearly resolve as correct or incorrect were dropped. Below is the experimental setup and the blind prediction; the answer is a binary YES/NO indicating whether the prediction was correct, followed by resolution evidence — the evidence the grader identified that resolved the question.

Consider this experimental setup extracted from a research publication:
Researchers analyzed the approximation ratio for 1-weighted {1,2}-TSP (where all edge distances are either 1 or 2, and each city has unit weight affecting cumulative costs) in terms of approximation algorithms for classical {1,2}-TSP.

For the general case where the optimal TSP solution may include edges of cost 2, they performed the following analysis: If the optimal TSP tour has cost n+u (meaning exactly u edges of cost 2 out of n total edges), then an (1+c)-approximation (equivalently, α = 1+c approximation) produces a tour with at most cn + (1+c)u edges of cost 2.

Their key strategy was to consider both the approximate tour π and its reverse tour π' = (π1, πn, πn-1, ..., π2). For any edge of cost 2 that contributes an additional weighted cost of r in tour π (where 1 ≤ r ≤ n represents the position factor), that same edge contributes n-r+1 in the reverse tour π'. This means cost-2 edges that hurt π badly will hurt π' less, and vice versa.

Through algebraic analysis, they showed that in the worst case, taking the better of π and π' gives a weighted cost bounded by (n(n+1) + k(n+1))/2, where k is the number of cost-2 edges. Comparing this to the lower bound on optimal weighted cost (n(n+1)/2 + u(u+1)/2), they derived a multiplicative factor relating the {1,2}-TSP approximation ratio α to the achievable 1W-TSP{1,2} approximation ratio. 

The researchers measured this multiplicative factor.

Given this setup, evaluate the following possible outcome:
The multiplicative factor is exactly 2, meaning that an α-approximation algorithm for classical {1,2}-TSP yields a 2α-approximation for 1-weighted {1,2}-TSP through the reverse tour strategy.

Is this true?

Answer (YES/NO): NO